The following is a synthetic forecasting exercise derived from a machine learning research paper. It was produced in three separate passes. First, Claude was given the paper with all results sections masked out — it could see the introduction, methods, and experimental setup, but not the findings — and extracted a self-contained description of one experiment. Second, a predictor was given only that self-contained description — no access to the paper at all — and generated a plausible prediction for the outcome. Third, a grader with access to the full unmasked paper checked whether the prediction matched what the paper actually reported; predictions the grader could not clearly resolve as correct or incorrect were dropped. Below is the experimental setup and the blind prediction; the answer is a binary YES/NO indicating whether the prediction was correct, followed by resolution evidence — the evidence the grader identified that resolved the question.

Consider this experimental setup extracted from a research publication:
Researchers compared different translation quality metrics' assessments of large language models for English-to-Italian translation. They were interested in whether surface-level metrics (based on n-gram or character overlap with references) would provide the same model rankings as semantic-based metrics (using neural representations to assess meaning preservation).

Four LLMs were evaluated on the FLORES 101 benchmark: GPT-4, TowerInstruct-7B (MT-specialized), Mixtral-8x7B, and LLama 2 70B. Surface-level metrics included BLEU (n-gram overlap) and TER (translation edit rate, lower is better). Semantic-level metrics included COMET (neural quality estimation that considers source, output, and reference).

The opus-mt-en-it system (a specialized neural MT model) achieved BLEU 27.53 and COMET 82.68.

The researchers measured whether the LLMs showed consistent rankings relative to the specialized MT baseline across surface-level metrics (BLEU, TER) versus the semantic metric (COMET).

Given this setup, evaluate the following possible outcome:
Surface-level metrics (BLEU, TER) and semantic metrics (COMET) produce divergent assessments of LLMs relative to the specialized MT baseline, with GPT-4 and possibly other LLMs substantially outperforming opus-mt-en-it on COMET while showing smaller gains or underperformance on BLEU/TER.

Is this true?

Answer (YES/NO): NO